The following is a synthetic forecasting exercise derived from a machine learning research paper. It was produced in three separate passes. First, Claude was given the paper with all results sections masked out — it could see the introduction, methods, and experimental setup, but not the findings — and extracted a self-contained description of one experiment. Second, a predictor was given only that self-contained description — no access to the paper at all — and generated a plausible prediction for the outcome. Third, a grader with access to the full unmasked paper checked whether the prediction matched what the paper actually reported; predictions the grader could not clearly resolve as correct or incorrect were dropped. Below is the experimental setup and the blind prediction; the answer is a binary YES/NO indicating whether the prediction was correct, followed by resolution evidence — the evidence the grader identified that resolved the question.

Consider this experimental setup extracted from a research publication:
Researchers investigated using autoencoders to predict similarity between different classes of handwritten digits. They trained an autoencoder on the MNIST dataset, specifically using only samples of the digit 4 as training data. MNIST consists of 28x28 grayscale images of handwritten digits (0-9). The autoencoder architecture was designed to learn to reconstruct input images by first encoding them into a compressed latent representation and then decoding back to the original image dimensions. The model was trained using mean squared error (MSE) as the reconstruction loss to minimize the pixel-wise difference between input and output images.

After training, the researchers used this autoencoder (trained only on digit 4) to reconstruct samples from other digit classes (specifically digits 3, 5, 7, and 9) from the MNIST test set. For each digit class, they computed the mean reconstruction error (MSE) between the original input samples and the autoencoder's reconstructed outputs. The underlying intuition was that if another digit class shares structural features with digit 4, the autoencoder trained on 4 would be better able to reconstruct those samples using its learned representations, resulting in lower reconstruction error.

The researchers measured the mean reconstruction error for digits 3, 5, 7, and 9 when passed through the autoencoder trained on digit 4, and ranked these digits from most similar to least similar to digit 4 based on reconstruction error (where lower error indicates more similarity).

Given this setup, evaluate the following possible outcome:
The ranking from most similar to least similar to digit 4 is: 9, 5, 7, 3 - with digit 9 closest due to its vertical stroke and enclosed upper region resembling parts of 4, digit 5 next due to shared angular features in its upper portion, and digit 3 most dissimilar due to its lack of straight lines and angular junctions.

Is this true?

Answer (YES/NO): NO